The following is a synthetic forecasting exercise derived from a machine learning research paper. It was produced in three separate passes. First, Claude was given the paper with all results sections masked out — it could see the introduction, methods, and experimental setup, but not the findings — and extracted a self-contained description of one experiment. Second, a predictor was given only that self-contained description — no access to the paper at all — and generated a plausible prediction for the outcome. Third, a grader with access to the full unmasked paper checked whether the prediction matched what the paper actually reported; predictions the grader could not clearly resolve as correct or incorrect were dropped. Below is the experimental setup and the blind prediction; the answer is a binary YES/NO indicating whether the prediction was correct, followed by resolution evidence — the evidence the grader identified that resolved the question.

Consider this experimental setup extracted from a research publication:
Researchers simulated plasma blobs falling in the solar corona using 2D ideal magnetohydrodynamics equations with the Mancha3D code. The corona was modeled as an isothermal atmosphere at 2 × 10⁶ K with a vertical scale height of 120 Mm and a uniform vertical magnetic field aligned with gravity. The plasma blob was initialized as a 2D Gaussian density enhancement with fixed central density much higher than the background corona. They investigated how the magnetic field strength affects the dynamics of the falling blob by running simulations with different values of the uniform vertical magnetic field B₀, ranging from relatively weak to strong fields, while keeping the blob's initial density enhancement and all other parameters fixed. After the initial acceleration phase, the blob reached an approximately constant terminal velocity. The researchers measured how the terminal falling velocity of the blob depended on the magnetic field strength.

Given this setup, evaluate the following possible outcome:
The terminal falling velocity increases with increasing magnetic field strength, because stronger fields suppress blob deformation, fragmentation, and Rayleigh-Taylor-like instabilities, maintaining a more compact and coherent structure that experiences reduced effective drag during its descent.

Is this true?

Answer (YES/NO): NO